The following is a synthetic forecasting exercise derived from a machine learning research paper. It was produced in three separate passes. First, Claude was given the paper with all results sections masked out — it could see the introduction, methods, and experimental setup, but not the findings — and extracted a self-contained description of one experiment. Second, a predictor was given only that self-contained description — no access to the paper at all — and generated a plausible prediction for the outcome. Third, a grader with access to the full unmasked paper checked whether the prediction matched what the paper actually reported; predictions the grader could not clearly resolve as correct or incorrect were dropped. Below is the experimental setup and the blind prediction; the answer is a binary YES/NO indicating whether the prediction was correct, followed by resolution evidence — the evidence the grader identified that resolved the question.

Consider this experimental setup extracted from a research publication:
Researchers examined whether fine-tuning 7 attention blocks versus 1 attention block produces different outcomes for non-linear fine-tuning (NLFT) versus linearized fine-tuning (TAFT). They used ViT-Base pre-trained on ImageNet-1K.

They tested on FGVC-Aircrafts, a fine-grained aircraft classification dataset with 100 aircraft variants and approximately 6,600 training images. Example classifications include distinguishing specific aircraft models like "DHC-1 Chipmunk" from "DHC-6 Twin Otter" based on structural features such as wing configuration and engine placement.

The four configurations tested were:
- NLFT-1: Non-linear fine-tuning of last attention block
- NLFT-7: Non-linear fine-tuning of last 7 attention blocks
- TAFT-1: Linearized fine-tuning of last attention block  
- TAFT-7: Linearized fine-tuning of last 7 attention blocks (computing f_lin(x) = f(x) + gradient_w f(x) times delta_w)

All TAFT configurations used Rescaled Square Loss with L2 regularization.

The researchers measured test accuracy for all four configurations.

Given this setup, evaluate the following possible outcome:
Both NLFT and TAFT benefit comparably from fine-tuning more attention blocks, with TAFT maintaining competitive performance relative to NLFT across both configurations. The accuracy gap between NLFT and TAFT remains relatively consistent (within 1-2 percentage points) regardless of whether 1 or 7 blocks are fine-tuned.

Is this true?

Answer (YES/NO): NO